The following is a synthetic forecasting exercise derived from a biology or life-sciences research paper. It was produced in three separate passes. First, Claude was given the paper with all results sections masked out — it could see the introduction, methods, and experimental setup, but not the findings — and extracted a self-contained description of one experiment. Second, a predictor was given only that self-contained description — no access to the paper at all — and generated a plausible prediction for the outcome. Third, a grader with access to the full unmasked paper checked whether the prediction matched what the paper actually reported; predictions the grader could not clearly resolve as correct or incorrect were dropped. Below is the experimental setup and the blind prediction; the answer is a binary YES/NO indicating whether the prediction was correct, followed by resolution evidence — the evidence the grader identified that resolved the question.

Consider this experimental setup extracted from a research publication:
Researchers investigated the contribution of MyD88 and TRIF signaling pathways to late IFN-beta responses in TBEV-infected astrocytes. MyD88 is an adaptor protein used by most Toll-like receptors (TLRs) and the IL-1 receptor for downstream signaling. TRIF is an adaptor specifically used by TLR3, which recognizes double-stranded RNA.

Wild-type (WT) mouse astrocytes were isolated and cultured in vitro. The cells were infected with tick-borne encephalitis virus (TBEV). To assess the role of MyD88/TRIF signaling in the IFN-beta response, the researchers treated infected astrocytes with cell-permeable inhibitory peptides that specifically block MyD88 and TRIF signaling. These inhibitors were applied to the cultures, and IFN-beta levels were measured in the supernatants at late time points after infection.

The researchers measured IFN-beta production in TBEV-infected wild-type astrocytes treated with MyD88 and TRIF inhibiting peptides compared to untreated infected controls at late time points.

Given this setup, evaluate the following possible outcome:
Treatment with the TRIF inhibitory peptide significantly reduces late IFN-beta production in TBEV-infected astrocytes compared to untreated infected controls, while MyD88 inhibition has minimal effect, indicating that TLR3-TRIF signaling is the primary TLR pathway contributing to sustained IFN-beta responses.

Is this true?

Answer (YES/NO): NO